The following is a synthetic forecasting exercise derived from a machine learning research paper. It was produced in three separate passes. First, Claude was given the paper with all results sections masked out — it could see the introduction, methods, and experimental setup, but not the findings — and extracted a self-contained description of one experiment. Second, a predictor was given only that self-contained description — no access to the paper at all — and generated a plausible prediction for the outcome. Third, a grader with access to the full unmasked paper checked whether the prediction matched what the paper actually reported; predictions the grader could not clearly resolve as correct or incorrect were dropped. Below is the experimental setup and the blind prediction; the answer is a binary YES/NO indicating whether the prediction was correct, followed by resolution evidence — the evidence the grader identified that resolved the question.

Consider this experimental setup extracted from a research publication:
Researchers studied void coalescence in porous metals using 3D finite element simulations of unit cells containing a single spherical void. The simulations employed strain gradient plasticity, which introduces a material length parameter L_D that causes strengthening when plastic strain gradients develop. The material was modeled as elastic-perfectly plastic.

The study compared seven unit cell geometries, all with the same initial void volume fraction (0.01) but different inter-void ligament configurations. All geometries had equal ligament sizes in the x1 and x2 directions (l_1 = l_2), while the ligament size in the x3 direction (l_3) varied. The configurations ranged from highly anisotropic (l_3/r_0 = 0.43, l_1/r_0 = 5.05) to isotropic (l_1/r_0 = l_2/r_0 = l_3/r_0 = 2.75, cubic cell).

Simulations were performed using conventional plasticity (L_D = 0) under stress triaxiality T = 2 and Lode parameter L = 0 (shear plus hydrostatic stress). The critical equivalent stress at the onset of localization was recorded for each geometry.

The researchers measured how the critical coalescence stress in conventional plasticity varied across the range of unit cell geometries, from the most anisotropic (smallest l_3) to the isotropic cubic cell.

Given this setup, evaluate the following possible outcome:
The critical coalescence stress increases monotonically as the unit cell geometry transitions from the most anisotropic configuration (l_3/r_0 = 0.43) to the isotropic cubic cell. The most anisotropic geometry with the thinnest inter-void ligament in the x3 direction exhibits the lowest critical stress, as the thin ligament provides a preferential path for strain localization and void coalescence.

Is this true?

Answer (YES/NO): NO